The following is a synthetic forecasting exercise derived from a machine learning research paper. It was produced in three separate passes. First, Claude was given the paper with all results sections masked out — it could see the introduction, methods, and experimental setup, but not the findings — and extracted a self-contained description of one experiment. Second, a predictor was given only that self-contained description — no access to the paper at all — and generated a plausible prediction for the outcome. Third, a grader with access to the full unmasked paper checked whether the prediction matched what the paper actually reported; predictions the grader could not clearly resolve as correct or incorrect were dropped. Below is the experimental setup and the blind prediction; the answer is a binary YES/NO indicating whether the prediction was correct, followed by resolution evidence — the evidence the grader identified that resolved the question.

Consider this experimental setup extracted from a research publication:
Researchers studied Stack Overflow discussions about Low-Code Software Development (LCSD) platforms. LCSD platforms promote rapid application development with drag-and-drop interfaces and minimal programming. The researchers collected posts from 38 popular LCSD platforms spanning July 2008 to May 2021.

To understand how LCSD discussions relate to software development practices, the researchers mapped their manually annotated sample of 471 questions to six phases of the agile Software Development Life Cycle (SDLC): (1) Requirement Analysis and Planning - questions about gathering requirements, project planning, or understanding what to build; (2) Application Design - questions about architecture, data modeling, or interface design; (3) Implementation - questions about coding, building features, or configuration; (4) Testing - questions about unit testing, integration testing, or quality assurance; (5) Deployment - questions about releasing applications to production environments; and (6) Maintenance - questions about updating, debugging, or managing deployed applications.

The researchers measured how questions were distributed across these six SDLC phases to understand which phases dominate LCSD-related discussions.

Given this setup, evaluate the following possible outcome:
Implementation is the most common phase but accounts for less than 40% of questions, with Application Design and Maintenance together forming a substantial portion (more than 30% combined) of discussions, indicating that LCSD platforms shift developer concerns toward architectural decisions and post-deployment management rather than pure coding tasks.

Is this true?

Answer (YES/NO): NO